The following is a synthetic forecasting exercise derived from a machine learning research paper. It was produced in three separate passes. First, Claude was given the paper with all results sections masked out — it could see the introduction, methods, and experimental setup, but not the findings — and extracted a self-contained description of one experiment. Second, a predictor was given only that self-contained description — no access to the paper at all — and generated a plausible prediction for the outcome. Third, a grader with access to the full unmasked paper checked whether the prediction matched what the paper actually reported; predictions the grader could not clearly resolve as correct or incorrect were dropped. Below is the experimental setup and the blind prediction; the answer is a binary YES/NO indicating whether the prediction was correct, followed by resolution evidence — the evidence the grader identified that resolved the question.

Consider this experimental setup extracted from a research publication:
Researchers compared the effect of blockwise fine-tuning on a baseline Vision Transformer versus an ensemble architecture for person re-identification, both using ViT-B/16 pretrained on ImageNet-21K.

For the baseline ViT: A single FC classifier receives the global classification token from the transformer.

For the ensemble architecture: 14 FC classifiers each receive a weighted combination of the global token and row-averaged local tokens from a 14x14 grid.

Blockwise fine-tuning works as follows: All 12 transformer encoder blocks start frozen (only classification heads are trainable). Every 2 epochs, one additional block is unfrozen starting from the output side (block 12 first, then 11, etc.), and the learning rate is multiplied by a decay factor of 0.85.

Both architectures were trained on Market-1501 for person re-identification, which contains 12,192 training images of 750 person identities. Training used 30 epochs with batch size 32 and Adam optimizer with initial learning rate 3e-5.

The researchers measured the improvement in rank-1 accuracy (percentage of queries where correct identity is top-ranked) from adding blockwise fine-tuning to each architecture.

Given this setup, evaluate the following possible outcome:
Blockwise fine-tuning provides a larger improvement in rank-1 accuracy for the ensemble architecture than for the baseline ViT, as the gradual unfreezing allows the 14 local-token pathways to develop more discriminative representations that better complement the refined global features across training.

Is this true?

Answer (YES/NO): YES